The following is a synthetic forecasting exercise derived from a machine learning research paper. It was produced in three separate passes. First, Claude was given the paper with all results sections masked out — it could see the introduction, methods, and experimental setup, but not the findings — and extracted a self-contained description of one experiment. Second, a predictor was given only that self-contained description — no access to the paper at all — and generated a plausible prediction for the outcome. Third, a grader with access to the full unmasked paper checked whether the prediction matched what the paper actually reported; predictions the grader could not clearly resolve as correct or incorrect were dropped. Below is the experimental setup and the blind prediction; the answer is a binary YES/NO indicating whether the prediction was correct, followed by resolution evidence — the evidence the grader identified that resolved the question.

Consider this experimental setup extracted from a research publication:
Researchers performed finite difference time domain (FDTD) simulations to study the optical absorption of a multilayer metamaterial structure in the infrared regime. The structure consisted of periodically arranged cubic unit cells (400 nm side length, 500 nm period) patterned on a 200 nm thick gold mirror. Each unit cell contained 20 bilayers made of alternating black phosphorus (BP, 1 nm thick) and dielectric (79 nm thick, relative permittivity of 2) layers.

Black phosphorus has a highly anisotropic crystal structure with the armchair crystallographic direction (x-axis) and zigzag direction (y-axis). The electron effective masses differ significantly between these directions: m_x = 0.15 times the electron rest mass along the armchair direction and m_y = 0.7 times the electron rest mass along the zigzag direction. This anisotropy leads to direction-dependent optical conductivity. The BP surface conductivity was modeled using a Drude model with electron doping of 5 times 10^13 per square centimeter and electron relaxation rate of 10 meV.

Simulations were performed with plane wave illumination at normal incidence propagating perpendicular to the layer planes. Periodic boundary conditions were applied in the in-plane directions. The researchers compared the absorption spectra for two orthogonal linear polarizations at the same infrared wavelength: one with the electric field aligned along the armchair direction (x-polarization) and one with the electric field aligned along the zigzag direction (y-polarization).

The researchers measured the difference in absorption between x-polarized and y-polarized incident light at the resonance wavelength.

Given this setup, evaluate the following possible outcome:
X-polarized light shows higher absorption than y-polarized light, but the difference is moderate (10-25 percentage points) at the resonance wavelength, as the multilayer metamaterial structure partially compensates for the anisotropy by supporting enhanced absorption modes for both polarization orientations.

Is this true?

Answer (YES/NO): NO